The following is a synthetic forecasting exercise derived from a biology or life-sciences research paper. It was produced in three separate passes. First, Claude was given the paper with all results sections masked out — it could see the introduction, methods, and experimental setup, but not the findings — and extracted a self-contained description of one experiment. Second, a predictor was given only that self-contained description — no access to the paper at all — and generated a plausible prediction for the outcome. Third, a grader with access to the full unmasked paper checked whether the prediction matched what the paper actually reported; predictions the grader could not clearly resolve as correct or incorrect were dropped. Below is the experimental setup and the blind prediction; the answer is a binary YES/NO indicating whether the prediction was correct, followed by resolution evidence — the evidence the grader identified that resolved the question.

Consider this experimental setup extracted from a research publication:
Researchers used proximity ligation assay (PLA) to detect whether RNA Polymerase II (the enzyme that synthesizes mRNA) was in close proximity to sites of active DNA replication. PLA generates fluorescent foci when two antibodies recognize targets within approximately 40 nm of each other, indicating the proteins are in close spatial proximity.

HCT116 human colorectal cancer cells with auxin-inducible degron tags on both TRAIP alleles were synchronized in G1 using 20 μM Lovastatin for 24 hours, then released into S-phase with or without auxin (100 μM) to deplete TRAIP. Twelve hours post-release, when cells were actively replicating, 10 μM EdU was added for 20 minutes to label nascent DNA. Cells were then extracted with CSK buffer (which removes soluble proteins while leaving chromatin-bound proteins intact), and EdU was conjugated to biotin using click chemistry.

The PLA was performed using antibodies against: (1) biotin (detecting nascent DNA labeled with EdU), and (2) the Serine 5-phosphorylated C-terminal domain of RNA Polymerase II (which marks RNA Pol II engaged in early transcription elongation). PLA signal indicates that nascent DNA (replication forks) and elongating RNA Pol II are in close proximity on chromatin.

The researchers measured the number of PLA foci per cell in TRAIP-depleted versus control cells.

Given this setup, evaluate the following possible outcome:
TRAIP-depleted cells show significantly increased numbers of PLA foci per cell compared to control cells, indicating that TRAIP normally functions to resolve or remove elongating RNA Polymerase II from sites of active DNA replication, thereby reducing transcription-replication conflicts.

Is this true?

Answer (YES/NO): YES